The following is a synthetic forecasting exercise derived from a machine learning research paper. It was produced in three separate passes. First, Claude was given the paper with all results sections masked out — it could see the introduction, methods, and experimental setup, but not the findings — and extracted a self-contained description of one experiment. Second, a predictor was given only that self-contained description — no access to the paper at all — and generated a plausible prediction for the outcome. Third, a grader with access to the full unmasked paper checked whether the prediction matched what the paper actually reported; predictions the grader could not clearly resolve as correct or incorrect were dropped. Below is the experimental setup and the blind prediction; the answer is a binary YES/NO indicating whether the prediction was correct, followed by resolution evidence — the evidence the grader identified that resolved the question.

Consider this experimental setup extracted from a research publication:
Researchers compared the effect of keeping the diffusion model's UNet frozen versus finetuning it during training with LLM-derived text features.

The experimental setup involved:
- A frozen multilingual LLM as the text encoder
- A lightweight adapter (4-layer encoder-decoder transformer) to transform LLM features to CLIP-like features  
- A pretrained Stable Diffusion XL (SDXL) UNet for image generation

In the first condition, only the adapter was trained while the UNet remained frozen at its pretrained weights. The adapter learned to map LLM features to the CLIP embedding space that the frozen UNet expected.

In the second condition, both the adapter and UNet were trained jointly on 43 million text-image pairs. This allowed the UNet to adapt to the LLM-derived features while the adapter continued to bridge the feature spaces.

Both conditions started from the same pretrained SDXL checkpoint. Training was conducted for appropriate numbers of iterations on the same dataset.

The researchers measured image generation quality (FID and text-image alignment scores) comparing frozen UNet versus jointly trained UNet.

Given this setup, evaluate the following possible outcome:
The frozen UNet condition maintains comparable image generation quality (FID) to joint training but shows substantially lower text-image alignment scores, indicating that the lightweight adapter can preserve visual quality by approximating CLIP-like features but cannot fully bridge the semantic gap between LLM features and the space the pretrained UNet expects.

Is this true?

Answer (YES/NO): NO